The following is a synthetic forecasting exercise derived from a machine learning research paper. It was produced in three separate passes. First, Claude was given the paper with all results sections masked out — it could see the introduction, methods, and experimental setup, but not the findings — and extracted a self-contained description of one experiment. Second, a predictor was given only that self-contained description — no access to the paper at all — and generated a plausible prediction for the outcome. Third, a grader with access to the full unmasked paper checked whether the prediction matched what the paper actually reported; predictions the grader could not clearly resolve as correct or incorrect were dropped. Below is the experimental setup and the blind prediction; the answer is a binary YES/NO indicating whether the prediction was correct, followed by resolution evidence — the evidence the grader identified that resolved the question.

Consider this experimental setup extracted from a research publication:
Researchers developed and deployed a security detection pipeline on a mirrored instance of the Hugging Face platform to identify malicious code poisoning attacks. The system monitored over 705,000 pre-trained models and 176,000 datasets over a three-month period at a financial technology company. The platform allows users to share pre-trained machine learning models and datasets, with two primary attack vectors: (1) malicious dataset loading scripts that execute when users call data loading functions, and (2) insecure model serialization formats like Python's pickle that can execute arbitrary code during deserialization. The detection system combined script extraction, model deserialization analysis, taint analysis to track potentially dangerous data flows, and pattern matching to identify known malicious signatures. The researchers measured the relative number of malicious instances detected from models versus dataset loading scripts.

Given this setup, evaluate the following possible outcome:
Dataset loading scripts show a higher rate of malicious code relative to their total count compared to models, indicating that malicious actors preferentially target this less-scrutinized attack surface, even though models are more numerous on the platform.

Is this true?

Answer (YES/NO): YES